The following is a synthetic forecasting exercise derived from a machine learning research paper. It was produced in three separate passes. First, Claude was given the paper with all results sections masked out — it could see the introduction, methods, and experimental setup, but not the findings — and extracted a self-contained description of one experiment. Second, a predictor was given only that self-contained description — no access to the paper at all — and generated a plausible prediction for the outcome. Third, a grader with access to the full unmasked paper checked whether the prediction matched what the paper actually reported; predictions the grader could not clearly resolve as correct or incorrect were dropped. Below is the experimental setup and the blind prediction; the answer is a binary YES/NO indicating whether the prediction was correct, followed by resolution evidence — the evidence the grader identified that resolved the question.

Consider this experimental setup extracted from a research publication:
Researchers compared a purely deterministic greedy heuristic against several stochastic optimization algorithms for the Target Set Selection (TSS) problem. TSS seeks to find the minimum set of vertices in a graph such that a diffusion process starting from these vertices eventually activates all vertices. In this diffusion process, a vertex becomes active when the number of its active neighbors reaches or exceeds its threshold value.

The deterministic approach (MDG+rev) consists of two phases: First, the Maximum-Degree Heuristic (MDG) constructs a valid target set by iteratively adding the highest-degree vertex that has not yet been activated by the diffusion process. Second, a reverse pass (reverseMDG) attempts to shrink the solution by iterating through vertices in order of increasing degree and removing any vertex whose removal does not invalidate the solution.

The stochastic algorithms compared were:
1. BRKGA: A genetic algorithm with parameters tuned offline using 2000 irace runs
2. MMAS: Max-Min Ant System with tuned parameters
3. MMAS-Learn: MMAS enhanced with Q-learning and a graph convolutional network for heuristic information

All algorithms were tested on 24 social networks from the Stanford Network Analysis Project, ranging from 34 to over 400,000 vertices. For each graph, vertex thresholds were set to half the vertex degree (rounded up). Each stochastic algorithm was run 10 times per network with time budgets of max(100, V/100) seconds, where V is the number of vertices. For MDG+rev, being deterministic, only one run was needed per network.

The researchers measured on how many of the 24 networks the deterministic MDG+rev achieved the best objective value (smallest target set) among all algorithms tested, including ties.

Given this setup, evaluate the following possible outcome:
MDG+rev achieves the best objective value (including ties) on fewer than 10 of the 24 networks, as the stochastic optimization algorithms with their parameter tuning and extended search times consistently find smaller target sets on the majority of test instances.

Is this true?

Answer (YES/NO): NO